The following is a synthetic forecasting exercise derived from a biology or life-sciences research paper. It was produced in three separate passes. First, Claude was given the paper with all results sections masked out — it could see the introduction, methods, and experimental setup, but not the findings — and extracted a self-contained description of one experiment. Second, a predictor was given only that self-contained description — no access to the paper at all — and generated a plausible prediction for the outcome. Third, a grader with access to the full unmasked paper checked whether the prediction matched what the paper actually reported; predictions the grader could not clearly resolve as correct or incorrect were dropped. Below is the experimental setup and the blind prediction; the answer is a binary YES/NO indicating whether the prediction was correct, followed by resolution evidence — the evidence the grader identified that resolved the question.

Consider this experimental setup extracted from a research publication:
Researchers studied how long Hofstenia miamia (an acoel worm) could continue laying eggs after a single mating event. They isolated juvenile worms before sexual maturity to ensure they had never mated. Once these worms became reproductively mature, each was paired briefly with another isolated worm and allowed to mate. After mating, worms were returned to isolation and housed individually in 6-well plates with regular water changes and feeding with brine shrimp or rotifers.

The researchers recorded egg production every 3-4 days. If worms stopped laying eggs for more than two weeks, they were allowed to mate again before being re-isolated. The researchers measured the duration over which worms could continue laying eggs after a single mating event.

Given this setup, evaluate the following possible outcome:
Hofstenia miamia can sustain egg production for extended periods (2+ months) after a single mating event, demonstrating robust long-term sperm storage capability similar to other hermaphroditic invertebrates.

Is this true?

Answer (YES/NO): YES